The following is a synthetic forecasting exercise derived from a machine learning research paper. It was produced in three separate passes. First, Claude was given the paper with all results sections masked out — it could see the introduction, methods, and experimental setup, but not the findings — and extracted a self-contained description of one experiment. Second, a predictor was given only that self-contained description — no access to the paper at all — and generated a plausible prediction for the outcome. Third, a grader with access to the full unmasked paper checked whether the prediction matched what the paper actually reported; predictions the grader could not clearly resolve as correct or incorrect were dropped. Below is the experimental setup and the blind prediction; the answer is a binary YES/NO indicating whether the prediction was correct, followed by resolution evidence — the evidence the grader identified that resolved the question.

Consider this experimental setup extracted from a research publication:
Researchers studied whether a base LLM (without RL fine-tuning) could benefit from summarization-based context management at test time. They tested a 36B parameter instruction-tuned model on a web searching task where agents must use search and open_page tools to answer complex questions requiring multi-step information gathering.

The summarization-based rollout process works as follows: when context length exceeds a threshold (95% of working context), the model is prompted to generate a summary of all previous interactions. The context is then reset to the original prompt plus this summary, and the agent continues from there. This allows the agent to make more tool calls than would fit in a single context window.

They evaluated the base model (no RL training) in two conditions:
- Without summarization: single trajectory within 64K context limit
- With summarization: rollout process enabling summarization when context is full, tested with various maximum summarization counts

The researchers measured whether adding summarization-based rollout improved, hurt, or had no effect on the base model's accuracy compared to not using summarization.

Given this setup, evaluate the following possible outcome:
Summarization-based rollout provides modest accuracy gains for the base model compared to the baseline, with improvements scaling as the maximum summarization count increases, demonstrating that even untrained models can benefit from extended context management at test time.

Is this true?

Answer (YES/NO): YES